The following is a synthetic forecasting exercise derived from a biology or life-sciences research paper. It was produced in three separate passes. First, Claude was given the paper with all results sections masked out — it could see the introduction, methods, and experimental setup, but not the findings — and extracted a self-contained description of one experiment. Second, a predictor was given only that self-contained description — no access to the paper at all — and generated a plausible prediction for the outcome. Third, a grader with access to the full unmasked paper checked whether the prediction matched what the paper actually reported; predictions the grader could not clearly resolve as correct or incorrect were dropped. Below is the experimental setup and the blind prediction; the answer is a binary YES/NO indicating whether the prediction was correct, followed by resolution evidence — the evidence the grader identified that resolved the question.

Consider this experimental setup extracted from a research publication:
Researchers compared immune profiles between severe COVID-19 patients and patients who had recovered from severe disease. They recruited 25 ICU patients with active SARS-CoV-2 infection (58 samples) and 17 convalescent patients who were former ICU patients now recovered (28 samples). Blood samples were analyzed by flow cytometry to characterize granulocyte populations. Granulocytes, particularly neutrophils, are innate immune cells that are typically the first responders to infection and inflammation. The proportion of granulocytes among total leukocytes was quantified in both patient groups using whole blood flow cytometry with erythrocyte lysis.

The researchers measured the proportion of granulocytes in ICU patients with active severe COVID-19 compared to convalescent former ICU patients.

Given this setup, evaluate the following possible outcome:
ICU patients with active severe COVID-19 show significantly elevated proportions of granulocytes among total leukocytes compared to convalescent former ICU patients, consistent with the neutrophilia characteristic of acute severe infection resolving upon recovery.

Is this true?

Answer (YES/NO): YES